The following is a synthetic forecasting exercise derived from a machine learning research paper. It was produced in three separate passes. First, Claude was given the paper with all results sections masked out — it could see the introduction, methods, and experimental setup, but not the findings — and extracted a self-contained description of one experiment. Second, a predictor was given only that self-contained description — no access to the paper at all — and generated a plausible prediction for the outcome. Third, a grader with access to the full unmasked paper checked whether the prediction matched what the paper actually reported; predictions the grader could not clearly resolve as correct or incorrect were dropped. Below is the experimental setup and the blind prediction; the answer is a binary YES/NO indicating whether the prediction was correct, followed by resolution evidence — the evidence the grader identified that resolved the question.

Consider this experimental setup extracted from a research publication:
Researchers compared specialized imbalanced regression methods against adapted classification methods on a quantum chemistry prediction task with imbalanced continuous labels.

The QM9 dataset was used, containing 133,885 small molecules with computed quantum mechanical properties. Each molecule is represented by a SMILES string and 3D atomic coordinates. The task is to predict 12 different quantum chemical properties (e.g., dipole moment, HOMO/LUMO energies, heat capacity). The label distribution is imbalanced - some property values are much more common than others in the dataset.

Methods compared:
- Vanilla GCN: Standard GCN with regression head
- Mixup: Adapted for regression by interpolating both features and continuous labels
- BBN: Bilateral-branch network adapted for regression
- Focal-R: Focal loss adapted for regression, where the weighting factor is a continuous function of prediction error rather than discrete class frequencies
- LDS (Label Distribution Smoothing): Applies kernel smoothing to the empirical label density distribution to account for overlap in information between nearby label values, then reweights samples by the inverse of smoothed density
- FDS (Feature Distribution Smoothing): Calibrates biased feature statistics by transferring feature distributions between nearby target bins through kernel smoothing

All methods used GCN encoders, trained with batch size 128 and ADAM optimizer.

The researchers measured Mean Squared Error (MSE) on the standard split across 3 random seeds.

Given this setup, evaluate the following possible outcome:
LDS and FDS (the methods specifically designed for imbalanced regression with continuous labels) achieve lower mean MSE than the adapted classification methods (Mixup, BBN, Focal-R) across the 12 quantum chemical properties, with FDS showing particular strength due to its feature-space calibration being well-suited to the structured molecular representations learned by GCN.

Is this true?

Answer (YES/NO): NO